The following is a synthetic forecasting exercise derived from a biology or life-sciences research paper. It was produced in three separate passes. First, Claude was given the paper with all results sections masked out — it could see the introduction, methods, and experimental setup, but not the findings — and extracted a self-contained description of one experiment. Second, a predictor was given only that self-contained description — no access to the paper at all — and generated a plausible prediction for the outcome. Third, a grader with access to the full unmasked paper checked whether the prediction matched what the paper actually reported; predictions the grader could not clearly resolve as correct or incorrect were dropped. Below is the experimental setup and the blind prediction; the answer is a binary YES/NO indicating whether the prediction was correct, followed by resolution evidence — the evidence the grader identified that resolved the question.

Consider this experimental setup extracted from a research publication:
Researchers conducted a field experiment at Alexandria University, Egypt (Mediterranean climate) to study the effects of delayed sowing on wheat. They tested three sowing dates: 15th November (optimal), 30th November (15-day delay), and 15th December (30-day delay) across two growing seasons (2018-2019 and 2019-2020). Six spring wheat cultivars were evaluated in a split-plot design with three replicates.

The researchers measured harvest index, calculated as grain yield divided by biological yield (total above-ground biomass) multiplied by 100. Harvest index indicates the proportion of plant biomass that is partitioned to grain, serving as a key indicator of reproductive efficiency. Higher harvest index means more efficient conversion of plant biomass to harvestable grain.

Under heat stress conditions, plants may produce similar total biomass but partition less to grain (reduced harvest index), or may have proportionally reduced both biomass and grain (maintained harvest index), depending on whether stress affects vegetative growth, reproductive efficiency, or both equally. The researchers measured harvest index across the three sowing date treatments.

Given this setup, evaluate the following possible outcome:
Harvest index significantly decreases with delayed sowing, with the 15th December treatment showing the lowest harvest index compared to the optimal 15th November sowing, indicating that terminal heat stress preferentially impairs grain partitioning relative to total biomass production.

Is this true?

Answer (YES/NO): NO